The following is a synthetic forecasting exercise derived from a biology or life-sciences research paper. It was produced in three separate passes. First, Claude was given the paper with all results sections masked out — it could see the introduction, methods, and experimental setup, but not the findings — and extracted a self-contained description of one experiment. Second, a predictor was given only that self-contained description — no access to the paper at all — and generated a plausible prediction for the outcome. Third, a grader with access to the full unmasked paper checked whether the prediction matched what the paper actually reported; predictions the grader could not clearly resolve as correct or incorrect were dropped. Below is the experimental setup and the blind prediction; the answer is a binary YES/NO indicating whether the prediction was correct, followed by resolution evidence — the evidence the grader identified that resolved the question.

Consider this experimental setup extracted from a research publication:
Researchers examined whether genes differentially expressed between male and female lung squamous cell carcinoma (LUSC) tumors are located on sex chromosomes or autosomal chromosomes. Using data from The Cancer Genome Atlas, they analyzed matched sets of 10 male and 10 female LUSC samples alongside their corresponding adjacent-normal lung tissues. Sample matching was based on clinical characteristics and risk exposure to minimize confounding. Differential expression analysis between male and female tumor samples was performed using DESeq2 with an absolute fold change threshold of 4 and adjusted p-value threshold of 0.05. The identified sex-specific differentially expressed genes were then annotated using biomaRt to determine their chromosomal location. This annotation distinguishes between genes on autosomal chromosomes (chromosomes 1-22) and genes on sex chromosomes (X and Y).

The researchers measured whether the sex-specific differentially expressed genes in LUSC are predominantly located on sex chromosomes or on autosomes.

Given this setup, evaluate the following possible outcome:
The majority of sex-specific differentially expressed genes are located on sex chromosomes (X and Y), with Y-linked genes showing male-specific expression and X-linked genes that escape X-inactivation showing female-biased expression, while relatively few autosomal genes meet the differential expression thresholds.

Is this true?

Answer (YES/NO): NO